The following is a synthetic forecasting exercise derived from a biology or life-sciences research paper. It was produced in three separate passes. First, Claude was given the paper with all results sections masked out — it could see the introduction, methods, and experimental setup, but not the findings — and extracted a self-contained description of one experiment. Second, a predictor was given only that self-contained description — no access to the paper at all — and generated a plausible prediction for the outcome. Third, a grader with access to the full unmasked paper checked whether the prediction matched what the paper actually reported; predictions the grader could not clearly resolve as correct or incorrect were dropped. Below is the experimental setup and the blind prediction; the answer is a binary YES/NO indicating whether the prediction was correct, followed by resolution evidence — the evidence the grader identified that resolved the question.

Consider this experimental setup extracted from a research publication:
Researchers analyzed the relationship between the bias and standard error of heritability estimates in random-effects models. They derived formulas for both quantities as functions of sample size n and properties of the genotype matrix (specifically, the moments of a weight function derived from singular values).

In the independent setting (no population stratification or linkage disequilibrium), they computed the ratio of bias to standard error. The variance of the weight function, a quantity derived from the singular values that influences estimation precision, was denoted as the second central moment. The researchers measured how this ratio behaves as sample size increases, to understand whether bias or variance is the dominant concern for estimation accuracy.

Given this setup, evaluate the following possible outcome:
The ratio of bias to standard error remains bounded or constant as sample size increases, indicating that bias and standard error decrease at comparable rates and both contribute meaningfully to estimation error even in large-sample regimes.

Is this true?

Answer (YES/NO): NO